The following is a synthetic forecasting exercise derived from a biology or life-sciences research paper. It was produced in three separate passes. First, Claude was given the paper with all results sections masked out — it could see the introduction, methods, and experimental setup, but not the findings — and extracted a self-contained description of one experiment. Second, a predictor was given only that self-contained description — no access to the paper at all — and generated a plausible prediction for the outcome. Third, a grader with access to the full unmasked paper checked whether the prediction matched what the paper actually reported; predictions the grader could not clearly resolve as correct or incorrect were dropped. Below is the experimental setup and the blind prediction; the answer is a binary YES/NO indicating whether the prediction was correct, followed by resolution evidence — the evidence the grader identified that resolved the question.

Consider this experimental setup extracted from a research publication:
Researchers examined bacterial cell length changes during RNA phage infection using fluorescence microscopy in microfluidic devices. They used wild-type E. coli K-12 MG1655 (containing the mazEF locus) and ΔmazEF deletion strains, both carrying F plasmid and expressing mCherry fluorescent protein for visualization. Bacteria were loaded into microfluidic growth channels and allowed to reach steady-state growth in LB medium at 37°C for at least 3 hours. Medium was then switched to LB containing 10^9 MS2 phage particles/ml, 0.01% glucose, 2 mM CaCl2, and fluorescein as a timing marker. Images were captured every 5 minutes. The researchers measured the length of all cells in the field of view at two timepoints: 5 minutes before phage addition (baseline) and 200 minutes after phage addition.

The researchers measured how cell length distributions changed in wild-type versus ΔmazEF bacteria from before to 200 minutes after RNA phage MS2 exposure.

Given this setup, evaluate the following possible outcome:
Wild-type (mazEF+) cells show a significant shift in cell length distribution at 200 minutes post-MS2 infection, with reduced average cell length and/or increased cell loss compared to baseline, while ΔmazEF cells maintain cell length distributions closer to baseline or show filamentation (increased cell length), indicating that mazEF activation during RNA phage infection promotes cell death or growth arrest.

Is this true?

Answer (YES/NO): NO